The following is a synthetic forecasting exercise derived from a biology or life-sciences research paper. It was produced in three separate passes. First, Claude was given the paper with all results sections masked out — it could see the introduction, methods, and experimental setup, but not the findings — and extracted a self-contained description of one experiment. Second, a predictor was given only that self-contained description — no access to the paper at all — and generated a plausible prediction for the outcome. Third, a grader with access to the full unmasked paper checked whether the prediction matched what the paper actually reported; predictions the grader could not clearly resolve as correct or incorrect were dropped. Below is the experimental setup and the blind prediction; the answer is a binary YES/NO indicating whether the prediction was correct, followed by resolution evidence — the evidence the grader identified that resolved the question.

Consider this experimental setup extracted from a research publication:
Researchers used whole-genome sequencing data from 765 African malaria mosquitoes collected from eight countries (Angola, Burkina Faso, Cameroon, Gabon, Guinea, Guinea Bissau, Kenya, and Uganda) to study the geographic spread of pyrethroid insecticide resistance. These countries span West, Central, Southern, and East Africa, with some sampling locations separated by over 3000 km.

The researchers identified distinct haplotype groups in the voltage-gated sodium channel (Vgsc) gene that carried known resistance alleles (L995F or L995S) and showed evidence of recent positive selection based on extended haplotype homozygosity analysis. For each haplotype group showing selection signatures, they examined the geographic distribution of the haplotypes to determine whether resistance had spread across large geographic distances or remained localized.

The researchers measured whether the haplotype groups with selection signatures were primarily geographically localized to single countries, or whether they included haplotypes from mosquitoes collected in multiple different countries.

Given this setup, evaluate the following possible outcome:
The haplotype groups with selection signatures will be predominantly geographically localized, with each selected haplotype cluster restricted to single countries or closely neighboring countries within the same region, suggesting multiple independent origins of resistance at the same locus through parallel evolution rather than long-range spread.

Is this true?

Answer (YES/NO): NO